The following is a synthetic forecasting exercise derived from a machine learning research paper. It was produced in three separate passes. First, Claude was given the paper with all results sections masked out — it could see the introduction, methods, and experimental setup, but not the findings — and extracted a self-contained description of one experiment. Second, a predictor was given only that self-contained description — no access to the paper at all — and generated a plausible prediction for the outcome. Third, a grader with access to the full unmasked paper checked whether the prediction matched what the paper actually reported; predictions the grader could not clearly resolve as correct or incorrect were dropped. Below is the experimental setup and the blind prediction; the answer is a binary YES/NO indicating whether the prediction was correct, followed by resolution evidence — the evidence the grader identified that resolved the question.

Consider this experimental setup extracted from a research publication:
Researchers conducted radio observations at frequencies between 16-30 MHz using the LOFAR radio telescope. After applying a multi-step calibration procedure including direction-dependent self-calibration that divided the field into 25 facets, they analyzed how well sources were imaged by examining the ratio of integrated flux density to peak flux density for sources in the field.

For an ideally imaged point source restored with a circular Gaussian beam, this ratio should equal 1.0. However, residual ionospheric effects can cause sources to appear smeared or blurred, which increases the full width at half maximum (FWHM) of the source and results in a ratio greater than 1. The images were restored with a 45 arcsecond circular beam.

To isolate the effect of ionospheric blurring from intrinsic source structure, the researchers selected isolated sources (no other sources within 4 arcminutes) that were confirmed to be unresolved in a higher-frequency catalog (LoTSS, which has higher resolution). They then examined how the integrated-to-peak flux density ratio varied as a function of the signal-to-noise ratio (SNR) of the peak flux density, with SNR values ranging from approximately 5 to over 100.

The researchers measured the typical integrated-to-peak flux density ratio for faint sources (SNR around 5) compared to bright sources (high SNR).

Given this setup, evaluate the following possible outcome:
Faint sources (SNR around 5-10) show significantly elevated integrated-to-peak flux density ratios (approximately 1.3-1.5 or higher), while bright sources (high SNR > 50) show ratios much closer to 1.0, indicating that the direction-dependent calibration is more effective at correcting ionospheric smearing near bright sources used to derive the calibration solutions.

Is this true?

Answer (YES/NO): NO